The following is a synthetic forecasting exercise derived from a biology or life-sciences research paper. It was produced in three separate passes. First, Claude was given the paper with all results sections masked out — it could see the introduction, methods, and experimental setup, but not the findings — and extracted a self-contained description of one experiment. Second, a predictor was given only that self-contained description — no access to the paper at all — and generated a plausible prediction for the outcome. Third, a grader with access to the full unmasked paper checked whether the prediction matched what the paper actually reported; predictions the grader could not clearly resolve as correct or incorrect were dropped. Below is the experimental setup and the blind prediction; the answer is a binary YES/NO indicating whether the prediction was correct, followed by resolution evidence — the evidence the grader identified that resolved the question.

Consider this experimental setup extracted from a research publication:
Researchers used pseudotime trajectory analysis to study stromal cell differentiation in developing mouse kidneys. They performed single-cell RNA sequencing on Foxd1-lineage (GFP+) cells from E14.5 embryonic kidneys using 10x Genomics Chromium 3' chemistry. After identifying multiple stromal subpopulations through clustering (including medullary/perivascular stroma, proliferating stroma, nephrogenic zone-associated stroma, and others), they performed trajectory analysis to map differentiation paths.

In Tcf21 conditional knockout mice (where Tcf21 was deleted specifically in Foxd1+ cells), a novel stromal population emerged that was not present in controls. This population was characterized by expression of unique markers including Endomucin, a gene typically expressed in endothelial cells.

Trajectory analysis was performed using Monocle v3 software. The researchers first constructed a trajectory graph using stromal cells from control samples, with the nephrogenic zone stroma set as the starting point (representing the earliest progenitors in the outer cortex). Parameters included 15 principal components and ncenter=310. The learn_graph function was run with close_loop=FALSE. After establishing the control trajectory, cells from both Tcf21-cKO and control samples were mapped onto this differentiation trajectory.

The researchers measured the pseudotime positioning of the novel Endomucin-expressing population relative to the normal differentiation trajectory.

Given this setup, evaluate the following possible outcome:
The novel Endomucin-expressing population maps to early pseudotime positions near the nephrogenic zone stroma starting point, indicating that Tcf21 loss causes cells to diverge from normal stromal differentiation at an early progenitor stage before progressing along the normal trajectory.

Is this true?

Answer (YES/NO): NO